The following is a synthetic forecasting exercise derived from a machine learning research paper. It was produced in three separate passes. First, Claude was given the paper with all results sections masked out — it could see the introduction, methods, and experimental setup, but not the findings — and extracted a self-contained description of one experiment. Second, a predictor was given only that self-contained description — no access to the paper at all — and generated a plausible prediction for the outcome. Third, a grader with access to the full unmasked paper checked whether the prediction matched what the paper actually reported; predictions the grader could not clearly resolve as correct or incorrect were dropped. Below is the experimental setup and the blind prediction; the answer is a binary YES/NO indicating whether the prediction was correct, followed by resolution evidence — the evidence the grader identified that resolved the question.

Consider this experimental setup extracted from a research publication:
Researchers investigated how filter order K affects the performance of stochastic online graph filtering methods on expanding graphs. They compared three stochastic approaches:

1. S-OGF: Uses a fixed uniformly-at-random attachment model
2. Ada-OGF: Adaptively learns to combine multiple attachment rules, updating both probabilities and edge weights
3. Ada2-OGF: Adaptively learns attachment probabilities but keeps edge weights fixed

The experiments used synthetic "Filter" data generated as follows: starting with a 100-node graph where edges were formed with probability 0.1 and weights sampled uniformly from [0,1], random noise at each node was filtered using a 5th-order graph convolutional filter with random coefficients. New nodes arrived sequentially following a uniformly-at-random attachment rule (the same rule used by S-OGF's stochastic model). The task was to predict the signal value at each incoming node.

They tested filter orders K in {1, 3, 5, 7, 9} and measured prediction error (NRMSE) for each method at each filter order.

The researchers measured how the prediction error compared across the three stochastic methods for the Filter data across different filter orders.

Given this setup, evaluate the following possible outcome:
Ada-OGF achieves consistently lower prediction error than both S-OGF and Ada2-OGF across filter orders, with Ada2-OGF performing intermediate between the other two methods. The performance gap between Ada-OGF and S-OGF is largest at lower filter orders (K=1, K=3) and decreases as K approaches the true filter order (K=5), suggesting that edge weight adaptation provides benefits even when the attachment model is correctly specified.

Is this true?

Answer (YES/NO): NO